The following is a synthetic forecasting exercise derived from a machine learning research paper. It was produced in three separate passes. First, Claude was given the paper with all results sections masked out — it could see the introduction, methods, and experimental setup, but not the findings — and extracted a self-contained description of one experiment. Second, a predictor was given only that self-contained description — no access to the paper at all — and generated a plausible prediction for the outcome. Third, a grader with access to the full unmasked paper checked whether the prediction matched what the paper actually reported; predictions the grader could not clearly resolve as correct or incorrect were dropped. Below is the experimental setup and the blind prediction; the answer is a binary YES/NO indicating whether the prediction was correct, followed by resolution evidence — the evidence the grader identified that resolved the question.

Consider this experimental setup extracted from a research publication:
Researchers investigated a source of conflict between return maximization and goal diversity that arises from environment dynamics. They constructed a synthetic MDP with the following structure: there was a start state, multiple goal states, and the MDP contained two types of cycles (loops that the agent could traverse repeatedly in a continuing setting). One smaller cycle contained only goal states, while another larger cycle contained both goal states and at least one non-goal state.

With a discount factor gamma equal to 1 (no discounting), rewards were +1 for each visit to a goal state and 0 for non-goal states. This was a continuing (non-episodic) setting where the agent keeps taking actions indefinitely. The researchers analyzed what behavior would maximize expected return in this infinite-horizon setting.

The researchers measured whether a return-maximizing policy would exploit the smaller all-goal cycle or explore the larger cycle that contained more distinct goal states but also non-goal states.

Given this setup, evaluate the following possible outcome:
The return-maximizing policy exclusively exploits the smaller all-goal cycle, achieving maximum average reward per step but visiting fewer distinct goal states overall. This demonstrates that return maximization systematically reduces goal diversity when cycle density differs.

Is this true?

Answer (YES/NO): YES